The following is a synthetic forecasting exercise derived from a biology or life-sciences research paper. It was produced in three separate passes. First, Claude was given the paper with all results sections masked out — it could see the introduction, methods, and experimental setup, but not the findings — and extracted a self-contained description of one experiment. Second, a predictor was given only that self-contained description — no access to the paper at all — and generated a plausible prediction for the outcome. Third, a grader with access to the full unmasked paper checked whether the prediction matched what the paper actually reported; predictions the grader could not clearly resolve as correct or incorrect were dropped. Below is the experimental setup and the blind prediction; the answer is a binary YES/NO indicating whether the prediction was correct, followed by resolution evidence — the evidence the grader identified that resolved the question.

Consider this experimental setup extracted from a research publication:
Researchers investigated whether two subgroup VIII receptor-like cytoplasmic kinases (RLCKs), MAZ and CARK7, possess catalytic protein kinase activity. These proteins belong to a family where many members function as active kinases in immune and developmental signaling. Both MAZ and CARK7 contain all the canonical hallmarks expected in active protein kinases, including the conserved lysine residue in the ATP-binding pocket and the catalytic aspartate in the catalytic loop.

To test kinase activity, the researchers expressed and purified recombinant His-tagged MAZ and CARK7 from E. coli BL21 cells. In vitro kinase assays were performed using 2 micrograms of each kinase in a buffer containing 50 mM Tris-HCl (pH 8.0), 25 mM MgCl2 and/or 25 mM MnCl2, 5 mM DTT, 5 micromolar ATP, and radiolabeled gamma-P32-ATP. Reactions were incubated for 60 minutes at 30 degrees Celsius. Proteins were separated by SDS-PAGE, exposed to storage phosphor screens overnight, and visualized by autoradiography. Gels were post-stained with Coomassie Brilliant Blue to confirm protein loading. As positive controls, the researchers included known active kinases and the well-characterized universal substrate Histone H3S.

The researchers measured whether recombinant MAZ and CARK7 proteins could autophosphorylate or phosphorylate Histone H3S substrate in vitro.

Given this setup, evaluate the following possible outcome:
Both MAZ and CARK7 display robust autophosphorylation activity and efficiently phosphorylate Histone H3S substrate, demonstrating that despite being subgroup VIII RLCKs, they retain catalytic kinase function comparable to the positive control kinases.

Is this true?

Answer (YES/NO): NO